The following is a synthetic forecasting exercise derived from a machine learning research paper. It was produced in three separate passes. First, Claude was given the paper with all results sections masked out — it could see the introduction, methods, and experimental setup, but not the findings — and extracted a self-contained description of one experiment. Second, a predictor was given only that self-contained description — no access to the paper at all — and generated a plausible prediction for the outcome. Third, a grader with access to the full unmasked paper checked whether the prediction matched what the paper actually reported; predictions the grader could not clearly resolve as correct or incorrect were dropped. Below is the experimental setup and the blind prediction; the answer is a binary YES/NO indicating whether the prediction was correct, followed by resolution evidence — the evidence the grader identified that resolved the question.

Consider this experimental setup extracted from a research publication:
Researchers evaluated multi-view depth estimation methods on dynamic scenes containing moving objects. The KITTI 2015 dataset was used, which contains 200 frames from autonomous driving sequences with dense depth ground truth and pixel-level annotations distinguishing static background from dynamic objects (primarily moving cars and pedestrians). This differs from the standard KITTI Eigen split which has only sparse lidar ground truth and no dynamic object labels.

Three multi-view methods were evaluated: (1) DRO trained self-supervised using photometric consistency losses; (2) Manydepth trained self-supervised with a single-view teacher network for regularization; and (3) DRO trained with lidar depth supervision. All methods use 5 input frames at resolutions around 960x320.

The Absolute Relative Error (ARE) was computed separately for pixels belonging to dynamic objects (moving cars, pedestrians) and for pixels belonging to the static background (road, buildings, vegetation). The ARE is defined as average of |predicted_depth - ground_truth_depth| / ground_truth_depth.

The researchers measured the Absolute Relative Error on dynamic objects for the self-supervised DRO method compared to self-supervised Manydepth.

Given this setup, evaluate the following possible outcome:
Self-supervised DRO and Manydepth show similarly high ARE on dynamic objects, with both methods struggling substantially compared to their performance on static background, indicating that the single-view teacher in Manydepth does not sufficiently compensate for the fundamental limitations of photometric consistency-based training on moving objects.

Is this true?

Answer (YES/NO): NO